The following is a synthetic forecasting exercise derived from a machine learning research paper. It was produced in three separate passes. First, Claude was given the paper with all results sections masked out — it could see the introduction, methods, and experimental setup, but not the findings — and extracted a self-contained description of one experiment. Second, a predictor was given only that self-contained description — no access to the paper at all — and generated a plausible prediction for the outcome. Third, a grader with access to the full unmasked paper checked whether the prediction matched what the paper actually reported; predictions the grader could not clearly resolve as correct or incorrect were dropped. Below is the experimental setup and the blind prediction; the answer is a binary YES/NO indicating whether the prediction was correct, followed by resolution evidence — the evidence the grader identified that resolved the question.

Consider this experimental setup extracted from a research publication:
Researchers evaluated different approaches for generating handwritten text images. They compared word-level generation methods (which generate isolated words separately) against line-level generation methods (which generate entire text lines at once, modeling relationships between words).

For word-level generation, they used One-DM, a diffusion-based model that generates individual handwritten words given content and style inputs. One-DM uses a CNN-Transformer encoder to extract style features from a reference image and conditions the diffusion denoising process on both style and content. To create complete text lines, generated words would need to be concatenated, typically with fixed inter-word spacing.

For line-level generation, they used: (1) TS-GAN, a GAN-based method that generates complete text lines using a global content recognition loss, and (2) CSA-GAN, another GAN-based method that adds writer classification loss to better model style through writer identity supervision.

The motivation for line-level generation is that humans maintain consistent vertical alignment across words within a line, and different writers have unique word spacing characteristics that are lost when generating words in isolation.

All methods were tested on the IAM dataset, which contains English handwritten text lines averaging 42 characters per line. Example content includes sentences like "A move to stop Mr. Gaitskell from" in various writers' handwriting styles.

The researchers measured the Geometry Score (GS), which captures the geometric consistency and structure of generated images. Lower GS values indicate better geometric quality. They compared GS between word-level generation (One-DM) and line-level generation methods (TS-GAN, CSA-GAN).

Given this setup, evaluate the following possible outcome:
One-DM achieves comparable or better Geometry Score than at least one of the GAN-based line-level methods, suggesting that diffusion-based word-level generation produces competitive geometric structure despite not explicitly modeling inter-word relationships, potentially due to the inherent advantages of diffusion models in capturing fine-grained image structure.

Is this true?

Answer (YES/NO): YES